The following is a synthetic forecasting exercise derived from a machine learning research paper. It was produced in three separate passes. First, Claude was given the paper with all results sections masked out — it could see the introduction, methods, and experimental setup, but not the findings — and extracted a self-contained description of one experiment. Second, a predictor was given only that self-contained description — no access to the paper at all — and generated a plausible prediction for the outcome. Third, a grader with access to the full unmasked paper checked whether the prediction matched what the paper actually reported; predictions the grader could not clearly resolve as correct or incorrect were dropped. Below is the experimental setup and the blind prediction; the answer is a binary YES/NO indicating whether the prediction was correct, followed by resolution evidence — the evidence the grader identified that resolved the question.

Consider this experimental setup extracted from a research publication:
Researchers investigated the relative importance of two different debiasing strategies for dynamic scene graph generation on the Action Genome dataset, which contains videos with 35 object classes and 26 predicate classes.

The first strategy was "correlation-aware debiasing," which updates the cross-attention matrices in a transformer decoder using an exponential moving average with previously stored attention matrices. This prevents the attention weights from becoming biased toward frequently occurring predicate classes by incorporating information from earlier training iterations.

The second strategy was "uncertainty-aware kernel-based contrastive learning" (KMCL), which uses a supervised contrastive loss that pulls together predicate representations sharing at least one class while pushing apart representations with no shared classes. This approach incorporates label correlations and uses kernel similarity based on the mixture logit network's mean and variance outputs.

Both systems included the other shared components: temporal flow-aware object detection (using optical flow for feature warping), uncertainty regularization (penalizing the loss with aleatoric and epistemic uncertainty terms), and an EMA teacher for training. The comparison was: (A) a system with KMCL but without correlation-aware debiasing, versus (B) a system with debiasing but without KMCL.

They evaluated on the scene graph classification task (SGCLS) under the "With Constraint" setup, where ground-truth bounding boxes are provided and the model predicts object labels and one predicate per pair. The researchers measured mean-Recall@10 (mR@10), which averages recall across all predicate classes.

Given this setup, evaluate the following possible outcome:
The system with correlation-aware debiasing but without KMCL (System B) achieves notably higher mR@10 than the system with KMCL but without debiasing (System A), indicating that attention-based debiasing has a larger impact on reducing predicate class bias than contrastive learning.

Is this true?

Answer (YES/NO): NO